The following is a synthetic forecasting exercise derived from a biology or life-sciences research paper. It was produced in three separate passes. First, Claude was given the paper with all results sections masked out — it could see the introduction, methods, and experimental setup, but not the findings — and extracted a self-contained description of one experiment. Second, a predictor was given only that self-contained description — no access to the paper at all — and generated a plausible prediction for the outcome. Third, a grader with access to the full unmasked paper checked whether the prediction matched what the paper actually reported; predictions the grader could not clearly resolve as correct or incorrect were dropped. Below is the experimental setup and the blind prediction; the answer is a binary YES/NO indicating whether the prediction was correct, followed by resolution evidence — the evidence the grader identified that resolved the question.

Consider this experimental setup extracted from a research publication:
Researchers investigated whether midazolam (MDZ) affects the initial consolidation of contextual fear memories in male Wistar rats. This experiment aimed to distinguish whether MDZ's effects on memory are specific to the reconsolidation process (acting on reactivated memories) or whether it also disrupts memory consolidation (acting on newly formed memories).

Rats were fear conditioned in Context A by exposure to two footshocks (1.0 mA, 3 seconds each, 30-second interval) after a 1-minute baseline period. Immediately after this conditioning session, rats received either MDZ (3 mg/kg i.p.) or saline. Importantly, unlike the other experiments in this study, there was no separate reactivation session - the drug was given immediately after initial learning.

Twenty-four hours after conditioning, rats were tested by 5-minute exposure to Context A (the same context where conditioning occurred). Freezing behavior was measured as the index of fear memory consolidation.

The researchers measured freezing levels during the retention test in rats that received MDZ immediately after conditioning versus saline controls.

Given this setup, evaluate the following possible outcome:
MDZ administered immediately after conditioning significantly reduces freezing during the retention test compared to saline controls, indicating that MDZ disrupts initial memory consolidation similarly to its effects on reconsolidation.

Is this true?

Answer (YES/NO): NO